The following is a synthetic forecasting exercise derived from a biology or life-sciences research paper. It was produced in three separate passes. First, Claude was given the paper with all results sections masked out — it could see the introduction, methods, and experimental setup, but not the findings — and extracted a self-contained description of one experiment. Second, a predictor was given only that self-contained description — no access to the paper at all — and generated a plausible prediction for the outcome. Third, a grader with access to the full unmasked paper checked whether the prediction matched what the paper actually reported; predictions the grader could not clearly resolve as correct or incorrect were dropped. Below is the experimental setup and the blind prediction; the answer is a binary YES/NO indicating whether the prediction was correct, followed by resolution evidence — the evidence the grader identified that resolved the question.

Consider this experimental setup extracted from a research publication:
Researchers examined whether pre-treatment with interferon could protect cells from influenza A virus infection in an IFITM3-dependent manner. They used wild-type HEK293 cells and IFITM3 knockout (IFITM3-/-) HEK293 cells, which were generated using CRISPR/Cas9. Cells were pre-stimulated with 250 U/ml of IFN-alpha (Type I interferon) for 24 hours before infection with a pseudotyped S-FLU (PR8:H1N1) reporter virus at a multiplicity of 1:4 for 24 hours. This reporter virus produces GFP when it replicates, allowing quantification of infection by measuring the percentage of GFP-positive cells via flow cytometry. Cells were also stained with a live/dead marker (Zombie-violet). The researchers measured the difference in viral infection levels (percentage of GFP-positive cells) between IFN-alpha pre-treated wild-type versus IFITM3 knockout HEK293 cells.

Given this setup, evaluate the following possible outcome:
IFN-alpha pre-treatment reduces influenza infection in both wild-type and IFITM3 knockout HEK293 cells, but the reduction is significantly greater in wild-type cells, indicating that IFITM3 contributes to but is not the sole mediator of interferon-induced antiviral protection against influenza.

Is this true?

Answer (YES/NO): YES